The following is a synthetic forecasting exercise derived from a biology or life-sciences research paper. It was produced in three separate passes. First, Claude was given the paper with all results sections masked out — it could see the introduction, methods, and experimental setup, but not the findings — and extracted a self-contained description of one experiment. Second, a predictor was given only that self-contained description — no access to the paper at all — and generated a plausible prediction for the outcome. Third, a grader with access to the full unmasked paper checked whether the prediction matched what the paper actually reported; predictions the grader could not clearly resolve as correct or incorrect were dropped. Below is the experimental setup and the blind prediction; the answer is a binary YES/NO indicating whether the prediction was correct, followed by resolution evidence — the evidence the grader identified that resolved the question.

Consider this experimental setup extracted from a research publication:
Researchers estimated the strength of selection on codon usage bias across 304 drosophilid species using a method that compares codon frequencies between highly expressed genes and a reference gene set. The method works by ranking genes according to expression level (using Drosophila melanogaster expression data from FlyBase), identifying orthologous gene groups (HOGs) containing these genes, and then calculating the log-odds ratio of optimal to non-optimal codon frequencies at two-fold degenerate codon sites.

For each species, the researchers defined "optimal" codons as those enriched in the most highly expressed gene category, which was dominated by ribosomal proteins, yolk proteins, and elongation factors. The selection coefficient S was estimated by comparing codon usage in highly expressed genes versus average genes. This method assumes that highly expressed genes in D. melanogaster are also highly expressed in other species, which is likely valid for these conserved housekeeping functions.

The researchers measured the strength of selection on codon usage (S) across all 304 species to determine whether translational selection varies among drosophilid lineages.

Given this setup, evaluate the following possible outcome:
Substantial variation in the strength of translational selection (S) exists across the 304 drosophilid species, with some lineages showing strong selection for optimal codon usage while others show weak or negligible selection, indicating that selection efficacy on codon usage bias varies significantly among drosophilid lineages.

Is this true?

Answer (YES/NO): YES